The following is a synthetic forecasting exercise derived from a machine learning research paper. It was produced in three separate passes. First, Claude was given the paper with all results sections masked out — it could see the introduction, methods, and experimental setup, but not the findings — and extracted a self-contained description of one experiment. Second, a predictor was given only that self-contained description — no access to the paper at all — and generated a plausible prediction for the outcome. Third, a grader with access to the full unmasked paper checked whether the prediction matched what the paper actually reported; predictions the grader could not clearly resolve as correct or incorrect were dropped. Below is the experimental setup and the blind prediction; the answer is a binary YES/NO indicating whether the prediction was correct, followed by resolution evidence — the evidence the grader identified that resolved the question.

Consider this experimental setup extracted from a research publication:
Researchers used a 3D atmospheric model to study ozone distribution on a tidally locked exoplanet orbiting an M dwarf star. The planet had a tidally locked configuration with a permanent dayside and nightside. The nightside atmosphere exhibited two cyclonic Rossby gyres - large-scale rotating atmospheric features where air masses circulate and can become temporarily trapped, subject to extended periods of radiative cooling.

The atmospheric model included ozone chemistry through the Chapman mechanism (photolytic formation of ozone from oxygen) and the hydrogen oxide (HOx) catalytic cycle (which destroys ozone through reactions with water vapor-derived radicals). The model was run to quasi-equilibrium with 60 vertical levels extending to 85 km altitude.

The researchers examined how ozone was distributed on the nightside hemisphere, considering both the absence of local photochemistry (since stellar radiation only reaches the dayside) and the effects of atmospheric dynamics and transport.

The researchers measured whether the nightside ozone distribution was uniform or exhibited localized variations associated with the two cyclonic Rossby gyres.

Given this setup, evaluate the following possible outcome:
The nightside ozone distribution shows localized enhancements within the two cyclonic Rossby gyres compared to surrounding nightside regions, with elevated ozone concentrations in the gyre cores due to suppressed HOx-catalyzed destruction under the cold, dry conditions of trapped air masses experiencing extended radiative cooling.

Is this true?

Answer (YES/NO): NO